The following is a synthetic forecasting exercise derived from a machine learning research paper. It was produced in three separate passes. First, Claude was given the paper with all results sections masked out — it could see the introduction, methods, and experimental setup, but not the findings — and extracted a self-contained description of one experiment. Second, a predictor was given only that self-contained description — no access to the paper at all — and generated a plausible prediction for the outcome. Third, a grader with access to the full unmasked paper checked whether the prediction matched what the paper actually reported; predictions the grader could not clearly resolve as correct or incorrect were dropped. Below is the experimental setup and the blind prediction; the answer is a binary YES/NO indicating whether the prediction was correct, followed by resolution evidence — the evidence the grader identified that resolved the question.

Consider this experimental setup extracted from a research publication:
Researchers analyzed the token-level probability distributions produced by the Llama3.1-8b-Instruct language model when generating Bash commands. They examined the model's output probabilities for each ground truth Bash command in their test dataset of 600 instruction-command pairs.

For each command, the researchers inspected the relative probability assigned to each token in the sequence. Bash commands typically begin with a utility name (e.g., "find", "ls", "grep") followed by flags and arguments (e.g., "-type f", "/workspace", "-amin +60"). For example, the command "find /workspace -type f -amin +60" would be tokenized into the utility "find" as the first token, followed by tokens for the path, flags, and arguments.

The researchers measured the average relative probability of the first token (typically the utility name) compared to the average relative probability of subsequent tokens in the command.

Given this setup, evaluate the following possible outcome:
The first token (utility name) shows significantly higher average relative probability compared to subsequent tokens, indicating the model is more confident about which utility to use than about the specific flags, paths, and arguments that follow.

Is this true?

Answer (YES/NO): NO